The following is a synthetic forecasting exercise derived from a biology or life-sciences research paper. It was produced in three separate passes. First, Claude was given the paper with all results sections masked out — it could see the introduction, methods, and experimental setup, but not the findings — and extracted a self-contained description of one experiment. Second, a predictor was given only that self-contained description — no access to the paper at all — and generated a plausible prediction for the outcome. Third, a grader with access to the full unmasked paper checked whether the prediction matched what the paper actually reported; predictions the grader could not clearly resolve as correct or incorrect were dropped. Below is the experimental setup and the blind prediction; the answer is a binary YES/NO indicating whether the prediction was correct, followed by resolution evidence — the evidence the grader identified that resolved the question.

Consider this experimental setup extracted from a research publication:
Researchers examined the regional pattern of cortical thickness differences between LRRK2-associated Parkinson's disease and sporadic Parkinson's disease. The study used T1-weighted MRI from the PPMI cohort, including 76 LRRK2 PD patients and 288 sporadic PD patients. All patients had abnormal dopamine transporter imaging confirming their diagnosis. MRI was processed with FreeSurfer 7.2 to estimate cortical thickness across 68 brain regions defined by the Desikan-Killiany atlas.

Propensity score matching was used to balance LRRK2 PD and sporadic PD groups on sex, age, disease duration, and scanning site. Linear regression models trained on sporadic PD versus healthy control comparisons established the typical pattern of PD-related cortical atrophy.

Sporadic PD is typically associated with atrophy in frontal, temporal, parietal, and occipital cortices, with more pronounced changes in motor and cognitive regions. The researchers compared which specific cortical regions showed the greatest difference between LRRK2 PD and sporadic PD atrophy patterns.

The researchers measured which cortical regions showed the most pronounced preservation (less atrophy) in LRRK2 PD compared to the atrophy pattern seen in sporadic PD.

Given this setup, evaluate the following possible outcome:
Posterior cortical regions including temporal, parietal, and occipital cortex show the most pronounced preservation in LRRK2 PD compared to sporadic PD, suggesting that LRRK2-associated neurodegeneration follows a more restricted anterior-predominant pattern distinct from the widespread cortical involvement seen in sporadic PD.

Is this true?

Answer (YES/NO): YES